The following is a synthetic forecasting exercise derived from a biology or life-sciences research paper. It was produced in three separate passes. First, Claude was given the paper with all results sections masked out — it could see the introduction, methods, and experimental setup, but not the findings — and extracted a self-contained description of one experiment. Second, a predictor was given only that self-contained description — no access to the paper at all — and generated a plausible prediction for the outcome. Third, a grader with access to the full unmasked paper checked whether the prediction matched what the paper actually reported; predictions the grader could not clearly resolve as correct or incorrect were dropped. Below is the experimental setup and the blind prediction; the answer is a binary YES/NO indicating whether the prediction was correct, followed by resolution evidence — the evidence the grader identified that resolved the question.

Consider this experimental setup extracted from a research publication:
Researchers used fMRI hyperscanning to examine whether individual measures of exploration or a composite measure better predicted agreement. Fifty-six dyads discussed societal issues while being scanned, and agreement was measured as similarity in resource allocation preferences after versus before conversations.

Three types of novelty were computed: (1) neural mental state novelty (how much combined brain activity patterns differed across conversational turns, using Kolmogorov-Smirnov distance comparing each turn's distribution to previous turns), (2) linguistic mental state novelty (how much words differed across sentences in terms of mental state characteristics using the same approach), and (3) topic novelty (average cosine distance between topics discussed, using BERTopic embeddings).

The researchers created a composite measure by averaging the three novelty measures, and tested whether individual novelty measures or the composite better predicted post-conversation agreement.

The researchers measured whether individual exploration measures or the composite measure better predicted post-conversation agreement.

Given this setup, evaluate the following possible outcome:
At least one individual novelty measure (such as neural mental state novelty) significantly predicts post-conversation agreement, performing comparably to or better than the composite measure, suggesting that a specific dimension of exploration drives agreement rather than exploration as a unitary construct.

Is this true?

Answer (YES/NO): NO